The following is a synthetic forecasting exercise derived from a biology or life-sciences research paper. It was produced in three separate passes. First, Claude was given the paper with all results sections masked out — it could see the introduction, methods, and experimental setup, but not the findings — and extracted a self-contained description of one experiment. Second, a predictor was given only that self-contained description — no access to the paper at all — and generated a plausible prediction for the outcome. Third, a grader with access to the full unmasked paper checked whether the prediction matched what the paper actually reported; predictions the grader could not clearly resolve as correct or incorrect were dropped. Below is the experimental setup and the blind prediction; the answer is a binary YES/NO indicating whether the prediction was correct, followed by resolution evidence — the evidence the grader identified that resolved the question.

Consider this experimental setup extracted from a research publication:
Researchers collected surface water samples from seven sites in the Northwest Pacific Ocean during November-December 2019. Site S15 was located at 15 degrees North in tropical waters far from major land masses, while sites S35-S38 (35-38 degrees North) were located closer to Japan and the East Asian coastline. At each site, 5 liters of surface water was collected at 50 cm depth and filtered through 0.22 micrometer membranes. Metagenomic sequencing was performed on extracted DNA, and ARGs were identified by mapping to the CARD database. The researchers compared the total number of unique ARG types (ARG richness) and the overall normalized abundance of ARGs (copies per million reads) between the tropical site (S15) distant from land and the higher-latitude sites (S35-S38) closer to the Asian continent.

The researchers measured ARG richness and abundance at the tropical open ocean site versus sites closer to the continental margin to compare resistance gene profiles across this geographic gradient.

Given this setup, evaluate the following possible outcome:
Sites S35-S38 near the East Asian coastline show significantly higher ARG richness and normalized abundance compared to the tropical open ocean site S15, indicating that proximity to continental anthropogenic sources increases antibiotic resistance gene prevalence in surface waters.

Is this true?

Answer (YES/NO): NO